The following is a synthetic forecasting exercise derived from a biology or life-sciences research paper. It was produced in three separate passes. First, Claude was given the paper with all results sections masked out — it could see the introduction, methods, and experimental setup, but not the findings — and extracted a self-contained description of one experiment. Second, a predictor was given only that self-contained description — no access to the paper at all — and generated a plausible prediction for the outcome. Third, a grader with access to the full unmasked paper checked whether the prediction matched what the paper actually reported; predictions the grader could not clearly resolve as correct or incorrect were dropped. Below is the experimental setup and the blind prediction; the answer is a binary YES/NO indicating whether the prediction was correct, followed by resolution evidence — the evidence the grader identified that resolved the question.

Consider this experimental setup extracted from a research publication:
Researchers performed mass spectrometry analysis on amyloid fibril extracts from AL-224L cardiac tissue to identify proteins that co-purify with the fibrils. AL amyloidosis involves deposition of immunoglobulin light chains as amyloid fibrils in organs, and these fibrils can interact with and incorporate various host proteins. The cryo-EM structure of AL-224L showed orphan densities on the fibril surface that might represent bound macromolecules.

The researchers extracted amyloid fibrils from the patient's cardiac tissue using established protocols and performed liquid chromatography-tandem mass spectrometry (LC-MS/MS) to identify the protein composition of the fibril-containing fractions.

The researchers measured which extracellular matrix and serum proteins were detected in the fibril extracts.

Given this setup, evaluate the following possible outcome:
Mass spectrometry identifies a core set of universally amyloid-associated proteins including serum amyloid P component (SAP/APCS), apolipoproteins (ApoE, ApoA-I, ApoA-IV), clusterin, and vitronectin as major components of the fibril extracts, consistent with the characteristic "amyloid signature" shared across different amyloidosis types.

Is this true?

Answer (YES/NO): NO